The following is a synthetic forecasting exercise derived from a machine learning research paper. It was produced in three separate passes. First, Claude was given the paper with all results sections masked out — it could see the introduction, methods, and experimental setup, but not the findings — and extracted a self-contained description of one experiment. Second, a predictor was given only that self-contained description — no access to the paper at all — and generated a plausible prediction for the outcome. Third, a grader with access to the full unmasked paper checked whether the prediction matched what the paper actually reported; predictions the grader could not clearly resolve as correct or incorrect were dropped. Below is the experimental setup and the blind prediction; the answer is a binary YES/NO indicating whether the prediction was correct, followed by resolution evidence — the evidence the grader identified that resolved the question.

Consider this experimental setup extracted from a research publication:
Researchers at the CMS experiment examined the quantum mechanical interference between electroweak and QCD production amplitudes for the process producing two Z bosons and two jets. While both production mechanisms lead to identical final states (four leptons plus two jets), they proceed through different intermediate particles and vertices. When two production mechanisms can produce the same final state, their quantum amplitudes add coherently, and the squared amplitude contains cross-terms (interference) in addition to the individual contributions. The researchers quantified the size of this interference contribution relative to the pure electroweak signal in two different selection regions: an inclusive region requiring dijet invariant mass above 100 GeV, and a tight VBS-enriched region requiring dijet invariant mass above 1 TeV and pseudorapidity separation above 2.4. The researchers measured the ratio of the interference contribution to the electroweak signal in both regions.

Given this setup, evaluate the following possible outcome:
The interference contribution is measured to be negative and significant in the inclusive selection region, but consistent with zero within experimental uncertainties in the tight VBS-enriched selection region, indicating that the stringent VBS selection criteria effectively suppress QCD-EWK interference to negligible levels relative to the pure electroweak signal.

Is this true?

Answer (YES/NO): NO